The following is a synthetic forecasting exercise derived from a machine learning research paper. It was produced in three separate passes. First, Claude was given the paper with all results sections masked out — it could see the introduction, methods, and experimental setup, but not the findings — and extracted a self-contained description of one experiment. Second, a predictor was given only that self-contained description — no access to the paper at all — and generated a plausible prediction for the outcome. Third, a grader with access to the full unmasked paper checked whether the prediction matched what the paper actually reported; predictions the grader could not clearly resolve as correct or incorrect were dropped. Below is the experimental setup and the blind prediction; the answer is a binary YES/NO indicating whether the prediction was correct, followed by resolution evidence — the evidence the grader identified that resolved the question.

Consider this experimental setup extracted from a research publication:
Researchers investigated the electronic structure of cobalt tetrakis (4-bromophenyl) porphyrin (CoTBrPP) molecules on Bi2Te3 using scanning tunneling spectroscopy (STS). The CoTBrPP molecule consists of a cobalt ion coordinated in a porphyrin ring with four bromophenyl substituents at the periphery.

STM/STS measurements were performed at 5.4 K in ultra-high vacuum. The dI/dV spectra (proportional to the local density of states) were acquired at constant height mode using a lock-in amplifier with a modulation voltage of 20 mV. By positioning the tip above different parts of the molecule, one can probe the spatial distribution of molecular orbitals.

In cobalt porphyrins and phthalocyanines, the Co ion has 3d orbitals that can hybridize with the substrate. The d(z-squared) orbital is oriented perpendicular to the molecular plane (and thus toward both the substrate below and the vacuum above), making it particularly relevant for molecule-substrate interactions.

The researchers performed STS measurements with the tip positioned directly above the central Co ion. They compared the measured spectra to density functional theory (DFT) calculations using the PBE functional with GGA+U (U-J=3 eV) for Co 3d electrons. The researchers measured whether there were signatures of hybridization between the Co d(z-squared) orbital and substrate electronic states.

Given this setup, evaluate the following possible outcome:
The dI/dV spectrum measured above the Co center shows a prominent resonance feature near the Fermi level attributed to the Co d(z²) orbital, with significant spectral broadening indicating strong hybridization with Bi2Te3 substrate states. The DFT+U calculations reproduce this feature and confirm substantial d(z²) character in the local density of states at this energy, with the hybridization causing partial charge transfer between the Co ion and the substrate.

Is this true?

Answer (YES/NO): NO